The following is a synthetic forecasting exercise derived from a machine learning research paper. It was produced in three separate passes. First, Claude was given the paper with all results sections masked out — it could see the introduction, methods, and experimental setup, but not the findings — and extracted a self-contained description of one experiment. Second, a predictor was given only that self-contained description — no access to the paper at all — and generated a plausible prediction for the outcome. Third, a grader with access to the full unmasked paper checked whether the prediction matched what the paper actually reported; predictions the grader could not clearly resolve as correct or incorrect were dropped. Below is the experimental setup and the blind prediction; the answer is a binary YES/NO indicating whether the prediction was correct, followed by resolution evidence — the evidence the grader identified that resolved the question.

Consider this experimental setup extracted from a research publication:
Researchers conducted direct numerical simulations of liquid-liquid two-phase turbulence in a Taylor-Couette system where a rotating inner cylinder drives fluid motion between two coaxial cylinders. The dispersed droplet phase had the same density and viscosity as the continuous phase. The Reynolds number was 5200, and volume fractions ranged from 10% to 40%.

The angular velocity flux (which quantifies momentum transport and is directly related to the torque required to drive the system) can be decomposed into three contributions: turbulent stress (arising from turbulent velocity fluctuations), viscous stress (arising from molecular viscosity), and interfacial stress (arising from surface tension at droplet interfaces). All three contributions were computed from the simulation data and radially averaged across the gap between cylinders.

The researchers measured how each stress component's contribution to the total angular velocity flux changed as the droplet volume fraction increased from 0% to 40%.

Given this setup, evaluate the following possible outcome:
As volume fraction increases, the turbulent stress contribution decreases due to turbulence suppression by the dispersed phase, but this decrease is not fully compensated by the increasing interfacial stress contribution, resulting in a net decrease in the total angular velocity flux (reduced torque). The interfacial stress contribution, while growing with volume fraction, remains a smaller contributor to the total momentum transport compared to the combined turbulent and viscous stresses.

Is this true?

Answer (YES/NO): NO